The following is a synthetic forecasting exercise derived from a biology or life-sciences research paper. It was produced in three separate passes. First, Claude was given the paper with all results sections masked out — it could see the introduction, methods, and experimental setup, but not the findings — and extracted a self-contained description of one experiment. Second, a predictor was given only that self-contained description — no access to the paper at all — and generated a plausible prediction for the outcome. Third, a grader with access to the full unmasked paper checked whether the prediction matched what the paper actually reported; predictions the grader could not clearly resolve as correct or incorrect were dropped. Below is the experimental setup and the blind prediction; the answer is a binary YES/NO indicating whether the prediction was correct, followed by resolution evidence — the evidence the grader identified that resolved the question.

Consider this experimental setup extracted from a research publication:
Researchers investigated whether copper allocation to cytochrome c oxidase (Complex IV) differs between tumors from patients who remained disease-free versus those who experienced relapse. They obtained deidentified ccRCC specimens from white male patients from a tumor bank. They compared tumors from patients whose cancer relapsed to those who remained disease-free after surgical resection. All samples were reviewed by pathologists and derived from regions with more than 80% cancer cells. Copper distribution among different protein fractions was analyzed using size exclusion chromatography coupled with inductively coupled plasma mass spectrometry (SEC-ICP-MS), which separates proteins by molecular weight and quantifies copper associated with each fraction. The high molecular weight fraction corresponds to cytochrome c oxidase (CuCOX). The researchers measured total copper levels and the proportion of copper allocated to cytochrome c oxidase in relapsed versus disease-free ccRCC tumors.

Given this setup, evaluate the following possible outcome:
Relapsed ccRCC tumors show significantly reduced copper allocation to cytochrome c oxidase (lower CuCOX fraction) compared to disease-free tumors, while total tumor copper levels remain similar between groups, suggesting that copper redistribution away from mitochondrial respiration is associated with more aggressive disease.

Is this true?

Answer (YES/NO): NO